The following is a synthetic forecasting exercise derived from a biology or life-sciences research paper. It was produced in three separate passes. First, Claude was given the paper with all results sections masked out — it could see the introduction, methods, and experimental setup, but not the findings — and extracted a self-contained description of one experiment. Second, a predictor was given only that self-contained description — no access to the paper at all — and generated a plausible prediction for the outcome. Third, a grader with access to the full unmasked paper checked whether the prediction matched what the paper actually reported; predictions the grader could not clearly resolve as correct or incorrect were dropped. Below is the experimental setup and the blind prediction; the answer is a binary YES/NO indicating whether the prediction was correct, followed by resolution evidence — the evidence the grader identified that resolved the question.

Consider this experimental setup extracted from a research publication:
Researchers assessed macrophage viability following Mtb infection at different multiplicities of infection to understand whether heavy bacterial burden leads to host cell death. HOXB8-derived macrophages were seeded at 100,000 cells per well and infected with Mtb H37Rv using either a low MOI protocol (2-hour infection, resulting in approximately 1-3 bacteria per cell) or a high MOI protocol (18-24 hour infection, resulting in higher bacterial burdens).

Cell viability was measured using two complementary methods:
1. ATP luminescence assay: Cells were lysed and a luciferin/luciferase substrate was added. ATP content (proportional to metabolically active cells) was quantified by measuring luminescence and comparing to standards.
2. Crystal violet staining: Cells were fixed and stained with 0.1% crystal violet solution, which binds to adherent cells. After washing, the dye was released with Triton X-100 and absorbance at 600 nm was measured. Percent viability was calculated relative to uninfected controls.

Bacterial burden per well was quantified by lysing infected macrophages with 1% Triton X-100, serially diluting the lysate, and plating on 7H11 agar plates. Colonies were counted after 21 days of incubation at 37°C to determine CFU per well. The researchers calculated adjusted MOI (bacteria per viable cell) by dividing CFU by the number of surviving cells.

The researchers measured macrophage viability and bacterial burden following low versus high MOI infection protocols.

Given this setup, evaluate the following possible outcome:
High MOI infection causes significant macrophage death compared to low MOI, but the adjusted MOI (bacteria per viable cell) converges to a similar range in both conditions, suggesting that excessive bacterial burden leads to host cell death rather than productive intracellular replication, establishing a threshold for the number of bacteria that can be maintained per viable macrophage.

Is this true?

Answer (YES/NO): NO